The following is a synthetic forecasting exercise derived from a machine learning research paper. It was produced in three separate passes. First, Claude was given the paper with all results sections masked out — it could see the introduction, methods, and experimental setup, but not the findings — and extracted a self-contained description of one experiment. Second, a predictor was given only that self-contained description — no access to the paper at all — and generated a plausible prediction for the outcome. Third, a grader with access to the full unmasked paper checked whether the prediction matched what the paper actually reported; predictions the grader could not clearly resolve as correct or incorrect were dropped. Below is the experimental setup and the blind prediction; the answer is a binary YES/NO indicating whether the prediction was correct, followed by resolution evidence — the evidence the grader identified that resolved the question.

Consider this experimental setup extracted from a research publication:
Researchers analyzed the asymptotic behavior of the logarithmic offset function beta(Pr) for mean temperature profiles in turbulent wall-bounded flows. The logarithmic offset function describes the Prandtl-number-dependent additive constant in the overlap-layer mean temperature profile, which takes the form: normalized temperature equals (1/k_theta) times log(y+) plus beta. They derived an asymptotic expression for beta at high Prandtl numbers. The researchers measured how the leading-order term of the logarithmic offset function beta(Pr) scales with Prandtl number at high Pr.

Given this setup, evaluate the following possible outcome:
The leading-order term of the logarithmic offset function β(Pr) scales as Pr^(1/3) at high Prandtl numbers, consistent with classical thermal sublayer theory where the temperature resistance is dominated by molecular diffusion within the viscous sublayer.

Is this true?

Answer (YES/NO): NO